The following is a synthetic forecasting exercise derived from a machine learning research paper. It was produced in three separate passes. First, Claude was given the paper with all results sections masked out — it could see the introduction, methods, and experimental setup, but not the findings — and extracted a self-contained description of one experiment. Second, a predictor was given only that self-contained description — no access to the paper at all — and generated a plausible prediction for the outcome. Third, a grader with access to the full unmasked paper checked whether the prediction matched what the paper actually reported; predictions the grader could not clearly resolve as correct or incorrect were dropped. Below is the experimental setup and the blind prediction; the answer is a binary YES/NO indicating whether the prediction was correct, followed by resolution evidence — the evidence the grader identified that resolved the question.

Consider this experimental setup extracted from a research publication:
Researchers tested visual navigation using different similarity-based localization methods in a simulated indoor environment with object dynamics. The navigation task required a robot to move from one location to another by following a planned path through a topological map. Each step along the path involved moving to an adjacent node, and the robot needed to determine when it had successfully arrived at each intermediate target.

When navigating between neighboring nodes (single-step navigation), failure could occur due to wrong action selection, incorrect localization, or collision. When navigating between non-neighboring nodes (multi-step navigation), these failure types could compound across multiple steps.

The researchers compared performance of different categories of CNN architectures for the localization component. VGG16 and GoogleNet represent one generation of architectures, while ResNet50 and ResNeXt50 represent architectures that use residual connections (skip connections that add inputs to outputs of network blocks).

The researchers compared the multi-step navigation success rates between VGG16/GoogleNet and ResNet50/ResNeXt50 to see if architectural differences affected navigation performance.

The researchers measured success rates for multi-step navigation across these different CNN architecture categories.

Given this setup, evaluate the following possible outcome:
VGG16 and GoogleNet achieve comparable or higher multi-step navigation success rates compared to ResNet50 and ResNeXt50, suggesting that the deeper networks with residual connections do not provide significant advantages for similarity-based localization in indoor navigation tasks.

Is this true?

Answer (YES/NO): YES